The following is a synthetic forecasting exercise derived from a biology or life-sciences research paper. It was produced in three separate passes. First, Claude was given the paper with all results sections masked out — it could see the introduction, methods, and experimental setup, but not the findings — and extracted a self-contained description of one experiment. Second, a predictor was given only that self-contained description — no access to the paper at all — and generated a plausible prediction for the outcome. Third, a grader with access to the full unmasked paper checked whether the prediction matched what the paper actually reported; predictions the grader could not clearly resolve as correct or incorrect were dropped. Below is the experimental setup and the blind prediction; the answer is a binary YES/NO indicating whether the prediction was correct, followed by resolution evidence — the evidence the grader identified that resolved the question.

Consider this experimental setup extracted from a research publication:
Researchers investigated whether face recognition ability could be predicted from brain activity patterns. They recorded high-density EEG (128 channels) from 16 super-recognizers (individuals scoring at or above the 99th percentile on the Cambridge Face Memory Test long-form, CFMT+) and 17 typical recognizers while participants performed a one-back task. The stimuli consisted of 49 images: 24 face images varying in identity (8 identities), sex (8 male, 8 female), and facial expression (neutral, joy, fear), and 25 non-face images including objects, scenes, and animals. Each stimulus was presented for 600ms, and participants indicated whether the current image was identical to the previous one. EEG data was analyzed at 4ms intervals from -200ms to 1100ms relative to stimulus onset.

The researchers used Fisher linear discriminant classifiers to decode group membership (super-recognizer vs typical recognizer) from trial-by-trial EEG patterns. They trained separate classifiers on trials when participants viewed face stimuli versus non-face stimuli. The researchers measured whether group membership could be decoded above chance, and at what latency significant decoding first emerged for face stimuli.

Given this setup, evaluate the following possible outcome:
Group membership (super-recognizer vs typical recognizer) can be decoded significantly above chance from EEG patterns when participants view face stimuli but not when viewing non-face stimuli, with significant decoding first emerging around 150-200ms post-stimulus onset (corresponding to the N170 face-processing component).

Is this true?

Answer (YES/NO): NO